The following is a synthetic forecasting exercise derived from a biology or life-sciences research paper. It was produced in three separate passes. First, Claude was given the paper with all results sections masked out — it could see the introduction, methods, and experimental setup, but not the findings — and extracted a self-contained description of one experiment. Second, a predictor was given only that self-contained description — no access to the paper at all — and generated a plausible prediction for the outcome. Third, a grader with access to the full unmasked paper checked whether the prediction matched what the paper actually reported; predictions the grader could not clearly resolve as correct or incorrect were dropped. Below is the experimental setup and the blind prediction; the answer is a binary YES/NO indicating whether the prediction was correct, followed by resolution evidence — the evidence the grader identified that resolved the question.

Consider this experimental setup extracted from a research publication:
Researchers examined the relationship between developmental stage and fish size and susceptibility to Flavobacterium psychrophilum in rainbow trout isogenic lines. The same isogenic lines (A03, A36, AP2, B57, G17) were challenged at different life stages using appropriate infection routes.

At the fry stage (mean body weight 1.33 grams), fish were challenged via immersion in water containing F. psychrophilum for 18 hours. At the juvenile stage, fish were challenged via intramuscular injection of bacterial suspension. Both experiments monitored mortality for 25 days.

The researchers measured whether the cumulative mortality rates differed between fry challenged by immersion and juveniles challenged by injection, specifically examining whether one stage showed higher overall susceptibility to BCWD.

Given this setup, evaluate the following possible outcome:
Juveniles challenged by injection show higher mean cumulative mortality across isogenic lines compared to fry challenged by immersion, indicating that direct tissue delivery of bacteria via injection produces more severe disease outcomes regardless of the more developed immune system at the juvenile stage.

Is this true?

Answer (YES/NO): YES